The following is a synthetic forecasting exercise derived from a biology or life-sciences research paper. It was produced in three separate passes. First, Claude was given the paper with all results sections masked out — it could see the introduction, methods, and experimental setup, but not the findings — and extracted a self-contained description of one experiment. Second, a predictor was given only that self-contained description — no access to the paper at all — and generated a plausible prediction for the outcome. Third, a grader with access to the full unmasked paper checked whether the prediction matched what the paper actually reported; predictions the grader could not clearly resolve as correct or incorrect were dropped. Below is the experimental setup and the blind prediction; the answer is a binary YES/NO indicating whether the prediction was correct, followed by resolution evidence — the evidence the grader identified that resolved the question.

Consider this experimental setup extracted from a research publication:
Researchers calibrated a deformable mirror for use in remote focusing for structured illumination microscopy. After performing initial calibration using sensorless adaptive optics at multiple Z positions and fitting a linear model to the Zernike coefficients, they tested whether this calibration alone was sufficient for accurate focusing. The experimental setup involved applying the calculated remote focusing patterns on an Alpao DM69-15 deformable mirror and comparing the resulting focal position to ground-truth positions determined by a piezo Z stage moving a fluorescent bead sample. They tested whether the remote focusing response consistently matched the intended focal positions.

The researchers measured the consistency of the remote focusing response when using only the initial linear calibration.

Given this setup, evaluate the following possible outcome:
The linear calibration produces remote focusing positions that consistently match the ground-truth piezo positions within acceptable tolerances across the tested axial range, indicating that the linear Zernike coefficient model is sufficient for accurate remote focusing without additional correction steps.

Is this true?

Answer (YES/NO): NO